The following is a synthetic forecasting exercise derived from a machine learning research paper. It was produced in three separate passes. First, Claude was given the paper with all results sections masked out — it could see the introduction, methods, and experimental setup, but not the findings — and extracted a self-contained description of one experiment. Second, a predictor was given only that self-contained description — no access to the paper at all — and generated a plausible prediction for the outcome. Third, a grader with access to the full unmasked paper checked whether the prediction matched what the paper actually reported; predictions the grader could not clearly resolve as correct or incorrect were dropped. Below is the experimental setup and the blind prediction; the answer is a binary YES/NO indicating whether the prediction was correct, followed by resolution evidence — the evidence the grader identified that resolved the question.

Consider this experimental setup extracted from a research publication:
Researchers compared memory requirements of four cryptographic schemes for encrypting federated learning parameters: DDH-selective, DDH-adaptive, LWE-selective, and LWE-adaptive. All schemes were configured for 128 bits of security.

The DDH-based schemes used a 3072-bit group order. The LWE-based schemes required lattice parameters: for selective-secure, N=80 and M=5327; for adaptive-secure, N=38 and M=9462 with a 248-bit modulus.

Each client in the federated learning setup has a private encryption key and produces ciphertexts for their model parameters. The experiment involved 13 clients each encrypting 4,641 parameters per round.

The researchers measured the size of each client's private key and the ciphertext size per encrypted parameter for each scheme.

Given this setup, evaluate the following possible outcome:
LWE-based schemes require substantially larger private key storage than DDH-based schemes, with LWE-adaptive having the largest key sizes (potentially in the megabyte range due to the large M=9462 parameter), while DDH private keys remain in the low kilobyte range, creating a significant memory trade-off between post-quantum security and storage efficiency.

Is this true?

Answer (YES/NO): YES